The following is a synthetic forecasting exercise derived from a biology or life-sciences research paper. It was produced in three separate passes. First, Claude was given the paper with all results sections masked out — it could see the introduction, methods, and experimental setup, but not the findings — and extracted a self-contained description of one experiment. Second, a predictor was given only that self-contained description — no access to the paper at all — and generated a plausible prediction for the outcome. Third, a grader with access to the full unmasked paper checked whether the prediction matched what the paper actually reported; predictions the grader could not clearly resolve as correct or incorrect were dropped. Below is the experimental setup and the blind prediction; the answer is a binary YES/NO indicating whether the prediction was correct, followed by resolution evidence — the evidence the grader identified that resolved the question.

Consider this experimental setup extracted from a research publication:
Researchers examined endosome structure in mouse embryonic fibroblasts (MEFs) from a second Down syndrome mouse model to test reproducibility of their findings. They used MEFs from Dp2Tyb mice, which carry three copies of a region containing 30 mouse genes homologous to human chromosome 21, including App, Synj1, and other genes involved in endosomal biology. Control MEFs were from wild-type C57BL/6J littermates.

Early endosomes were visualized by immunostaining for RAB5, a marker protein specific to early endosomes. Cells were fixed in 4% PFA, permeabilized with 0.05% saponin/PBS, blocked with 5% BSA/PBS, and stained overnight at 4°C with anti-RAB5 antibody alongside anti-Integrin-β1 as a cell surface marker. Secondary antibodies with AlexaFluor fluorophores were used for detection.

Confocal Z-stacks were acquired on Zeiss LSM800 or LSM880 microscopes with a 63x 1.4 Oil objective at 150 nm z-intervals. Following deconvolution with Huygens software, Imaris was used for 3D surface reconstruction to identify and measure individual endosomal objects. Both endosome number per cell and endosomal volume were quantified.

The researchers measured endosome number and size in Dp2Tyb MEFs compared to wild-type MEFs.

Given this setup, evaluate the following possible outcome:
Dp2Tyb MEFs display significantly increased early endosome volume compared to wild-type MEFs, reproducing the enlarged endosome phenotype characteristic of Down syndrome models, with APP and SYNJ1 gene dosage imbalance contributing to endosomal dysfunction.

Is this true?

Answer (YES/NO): NO